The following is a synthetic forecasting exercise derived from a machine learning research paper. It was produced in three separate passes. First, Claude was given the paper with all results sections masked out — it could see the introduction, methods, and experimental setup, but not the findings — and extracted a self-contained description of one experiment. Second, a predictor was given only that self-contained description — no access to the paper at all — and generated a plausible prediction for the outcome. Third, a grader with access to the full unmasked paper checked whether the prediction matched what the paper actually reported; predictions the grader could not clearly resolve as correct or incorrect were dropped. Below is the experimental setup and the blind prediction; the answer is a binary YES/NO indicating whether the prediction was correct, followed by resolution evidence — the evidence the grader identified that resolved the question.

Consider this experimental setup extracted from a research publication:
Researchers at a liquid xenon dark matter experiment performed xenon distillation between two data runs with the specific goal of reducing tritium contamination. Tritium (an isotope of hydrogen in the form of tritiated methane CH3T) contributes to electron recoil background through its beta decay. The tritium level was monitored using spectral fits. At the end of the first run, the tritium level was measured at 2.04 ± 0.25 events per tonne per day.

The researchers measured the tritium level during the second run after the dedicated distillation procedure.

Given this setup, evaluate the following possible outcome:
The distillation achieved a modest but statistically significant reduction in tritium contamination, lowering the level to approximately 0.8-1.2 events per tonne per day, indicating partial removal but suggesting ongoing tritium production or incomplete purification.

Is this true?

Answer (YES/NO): NO